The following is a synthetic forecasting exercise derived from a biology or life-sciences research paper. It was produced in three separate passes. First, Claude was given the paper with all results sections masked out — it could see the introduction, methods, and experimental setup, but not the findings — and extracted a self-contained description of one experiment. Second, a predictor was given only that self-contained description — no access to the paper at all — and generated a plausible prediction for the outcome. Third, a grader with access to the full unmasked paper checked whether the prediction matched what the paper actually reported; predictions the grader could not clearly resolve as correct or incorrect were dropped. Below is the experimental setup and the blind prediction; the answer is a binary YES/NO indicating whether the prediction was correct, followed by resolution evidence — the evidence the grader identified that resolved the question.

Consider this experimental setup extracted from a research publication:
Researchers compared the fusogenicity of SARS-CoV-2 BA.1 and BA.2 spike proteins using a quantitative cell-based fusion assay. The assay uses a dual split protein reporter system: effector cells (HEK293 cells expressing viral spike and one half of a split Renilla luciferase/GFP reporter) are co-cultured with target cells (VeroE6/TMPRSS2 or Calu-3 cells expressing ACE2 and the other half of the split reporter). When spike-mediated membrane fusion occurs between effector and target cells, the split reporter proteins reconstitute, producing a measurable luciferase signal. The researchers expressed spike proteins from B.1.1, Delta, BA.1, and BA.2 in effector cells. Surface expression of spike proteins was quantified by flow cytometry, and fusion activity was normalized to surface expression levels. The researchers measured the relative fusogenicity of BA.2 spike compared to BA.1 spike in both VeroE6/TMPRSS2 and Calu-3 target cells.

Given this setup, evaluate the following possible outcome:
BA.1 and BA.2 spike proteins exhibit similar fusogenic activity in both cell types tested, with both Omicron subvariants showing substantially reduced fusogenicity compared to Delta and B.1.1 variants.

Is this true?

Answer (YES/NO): NO